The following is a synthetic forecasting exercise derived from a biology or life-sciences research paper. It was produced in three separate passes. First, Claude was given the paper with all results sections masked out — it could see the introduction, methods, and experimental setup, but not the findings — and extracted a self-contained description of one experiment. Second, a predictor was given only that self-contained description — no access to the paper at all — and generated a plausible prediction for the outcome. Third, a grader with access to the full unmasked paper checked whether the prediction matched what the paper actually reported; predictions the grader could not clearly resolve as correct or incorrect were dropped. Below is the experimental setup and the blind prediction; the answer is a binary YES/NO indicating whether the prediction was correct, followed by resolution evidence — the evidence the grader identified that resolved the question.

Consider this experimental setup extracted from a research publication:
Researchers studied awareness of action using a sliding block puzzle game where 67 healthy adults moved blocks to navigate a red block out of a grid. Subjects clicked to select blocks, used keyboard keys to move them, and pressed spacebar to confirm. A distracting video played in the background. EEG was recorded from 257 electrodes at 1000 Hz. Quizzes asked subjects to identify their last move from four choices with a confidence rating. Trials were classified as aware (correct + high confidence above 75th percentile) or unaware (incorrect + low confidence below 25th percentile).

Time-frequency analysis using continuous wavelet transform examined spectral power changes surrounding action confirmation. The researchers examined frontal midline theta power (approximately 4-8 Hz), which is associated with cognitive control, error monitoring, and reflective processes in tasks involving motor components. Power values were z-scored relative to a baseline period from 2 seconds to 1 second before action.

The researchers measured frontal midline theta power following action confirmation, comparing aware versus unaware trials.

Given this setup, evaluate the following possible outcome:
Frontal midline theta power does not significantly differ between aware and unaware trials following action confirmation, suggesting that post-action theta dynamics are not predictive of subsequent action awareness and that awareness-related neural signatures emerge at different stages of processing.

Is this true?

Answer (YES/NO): NO